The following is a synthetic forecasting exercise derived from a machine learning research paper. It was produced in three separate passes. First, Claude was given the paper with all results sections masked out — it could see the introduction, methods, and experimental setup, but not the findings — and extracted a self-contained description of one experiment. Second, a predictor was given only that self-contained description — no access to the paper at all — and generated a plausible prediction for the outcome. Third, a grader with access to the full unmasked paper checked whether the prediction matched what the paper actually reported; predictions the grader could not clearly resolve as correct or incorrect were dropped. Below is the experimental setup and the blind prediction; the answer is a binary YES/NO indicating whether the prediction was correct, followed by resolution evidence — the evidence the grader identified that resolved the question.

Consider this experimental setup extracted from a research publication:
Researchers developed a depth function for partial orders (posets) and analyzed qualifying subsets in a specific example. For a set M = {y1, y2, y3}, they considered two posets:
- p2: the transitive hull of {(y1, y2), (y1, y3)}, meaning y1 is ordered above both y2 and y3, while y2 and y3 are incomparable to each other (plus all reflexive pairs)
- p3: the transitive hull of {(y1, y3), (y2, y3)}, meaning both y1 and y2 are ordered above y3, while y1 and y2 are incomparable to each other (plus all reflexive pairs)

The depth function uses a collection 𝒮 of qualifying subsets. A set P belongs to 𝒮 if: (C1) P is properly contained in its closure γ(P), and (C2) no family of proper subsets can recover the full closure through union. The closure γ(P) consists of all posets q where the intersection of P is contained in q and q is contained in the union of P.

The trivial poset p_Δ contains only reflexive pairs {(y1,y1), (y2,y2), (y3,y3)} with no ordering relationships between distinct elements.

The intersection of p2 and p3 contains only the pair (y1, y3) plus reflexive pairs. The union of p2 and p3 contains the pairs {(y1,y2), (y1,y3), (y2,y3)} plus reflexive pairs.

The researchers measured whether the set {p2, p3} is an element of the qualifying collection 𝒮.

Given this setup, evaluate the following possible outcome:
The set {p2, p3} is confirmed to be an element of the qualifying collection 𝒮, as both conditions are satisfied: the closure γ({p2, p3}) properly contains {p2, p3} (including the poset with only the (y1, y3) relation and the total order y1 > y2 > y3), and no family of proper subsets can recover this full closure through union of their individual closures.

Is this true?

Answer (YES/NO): YES